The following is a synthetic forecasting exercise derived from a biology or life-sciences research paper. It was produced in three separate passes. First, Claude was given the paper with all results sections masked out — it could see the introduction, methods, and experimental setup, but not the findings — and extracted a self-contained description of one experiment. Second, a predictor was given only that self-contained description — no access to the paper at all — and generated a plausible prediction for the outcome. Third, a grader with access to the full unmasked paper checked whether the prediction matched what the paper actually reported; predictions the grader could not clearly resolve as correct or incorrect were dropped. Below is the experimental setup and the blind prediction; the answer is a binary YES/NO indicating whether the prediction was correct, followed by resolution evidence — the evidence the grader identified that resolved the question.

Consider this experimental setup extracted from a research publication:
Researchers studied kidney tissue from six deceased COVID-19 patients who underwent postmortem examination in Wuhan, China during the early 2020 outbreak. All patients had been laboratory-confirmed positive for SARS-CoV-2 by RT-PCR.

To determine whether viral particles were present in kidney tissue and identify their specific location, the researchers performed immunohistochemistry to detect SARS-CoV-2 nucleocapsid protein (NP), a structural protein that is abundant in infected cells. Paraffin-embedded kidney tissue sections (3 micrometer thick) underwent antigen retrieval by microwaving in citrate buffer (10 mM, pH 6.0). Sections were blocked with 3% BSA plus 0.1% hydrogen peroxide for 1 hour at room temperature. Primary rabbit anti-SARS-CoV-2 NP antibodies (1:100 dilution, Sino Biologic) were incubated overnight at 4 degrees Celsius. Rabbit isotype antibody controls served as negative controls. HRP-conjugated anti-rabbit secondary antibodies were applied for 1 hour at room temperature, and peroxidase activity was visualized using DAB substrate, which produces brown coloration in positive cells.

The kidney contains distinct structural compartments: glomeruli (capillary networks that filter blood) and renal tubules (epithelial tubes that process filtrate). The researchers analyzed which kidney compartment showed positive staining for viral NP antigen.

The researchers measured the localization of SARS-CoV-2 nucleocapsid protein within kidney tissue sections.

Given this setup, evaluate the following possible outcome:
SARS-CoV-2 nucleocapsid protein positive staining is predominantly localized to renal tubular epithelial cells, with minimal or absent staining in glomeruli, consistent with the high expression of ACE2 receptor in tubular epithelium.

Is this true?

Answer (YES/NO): YES